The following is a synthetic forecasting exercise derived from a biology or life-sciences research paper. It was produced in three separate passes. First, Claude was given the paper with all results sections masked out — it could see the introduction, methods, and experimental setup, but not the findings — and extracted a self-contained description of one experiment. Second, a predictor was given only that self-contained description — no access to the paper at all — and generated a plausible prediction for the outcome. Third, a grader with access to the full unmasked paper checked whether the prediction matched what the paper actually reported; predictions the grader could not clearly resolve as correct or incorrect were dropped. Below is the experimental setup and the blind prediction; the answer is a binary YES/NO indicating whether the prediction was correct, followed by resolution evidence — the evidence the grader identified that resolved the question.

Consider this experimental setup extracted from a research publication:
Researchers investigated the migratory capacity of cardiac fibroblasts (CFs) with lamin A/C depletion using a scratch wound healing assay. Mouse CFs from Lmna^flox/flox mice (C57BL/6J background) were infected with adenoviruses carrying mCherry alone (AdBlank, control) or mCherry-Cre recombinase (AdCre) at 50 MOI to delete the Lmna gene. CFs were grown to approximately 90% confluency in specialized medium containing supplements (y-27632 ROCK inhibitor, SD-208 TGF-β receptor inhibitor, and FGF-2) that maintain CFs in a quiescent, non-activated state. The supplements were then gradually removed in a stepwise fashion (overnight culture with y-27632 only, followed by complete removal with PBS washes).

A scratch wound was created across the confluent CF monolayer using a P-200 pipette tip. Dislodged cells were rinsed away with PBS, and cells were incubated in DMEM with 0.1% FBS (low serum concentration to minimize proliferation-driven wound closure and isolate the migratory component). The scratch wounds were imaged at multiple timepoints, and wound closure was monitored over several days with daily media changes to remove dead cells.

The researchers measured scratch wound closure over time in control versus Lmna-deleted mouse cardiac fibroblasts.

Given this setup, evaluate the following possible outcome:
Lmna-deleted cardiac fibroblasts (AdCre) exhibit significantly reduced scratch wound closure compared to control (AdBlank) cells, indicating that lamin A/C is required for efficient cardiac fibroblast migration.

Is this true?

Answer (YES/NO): YES